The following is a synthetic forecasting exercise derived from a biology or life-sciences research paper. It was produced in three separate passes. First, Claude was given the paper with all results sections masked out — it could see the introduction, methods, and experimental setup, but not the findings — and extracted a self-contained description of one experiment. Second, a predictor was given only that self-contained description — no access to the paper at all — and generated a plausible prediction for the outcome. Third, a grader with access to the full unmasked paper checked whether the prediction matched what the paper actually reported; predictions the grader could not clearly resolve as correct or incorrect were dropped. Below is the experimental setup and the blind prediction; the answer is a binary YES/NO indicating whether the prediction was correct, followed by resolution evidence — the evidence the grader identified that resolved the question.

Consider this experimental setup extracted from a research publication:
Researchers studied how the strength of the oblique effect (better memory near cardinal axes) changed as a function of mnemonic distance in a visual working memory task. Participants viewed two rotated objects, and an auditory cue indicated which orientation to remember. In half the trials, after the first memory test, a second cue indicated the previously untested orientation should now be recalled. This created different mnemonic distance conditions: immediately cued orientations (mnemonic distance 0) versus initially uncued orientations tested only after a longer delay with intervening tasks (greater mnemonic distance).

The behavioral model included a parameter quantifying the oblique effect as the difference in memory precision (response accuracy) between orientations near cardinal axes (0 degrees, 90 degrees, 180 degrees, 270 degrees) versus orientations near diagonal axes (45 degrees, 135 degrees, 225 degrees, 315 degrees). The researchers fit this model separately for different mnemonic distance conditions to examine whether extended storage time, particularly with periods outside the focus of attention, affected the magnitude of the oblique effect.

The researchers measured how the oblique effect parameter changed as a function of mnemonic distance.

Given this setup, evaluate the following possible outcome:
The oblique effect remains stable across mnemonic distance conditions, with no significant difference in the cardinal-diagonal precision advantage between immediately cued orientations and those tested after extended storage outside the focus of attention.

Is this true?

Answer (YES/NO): NO